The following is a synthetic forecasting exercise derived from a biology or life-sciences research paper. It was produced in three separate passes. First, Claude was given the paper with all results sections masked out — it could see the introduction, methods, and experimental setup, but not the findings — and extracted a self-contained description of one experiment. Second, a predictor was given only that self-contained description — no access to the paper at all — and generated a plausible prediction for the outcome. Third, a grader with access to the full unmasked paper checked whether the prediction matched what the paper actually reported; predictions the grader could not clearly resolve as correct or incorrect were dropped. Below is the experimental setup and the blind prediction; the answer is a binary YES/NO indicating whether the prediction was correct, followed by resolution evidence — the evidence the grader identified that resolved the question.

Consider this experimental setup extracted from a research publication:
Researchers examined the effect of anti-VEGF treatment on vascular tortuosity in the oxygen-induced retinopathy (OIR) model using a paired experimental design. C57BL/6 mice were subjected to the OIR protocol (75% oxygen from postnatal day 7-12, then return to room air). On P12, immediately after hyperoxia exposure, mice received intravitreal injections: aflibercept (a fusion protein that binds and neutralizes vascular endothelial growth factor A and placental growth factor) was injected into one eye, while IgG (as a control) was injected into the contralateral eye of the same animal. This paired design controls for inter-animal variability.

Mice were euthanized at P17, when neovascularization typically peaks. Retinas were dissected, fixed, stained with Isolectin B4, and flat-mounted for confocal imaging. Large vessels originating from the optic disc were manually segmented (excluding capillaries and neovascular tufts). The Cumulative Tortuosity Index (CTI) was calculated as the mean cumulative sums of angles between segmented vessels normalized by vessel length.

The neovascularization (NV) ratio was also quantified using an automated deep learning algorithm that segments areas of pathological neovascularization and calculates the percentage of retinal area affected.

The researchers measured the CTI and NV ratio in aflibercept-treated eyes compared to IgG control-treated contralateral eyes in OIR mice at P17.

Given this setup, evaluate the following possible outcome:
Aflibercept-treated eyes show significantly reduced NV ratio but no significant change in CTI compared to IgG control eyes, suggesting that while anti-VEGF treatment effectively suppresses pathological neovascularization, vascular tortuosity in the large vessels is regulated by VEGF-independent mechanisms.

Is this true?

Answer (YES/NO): NO